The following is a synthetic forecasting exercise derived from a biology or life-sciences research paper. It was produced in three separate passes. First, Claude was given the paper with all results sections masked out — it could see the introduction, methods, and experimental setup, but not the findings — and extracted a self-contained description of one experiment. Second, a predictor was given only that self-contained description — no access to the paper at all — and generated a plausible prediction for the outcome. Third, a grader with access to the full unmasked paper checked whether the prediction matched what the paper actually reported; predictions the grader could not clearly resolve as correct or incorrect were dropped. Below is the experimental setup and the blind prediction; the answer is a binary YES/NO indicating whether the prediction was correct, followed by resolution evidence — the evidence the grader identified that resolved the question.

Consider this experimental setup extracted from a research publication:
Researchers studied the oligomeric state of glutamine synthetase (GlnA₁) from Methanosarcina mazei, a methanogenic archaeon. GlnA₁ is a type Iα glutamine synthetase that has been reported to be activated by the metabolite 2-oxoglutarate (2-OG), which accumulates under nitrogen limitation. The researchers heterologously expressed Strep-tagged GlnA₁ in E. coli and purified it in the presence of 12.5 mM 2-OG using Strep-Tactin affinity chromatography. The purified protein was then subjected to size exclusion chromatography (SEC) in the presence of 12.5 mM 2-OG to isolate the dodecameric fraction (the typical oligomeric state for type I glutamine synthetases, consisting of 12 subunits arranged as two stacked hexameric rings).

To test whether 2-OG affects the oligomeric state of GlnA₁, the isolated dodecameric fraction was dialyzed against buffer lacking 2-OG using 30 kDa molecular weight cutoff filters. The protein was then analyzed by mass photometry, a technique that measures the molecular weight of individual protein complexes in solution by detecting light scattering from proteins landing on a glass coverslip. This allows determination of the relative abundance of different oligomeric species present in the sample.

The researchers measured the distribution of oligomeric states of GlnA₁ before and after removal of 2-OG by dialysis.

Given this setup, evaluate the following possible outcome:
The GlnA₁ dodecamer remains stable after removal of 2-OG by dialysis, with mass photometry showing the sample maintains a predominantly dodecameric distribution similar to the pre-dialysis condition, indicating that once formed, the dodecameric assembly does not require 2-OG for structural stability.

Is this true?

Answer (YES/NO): NO